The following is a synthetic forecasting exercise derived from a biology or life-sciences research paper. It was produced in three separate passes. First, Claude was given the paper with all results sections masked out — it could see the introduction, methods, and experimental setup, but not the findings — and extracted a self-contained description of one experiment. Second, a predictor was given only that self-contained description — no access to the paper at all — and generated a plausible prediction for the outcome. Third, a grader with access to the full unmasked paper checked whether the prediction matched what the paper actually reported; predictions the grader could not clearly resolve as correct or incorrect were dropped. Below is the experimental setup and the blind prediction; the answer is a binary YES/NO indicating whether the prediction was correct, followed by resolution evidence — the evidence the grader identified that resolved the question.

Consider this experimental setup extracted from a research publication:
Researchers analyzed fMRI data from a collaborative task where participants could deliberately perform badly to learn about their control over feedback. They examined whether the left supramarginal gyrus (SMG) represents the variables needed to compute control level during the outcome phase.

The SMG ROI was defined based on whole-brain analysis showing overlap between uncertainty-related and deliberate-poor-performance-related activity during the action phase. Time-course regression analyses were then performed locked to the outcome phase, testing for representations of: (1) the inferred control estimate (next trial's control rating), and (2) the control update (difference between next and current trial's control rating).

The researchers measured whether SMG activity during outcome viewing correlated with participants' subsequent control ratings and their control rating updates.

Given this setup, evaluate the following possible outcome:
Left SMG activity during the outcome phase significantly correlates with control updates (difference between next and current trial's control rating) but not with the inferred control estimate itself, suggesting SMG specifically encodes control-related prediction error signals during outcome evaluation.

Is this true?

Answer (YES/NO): NO